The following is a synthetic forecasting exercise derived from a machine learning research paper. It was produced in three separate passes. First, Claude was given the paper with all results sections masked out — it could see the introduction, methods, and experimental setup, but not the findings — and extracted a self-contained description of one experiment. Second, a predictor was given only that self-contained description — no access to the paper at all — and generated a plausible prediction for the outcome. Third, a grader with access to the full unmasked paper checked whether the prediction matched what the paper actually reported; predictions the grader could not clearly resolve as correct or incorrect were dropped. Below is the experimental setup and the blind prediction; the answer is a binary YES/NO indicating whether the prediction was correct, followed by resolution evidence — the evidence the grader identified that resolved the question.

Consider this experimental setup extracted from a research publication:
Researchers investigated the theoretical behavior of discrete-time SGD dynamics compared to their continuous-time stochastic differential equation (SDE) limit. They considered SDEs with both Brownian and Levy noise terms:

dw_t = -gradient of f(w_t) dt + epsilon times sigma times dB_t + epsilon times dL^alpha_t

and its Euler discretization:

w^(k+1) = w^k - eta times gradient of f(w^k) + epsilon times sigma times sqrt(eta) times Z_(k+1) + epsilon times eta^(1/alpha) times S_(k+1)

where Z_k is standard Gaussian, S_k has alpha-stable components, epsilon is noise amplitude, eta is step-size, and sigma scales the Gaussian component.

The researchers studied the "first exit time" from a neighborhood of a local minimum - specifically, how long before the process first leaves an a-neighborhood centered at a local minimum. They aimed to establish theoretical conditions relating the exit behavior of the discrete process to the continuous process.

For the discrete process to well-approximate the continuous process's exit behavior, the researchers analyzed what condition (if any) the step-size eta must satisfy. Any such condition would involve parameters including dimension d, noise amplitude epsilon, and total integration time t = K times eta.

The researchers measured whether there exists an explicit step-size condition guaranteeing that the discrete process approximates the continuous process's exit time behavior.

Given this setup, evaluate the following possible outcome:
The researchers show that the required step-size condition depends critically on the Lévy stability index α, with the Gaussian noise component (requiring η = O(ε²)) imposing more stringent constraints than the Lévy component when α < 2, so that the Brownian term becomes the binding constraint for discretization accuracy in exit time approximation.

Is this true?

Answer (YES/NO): NO